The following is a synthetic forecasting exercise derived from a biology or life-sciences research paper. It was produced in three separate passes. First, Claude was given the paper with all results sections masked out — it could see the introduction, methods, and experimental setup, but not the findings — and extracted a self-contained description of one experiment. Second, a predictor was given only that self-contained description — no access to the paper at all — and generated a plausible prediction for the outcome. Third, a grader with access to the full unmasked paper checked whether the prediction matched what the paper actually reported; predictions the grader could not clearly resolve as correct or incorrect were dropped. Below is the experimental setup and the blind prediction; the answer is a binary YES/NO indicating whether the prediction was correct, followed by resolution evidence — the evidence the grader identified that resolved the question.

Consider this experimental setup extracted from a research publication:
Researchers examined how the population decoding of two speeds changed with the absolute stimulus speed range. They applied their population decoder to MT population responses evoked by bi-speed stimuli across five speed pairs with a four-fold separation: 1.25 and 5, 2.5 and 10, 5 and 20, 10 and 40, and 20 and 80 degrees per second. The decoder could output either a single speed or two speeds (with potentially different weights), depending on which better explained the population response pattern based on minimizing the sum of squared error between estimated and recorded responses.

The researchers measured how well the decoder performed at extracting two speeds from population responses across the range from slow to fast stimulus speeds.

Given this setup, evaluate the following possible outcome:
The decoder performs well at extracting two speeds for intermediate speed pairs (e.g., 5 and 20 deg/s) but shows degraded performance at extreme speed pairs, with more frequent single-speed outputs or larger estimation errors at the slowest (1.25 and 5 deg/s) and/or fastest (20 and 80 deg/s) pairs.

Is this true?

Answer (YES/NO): YES